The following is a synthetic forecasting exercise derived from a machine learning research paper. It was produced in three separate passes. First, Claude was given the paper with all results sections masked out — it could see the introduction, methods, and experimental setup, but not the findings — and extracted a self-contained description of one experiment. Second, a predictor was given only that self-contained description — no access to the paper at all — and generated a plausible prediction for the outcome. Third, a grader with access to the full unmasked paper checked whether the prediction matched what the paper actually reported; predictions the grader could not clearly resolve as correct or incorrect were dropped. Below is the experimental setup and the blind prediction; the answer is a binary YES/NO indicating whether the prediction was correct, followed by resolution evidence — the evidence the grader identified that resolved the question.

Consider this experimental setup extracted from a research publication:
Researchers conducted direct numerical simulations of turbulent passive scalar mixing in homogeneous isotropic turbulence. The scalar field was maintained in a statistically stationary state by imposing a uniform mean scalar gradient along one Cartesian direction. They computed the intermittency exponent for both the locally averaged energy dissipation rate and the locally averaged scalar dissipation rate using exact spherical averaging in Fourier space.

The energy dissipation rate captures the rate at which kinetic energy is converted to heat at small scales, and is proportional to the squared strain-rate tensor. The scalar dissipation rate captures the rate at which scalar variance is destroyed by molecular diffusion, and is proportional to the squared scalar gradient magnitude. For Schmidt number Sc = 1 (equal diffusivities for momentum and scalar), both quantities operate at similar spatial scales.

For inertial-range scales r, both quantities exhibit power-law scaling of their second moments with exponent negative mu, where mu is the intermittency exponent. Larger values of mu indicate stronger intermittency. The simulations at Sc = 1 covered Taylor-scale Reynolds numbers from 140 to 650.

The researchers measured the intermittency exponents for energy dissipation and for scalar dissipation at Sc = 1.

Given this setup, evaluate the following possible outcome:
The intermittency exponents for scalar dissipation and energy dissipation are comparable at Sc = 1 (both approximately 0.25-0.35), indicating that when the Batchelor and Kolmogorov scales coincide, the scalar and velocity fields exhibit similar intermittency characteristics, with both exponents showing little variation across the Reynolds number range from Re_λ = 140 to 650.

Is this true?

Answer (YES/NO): NO